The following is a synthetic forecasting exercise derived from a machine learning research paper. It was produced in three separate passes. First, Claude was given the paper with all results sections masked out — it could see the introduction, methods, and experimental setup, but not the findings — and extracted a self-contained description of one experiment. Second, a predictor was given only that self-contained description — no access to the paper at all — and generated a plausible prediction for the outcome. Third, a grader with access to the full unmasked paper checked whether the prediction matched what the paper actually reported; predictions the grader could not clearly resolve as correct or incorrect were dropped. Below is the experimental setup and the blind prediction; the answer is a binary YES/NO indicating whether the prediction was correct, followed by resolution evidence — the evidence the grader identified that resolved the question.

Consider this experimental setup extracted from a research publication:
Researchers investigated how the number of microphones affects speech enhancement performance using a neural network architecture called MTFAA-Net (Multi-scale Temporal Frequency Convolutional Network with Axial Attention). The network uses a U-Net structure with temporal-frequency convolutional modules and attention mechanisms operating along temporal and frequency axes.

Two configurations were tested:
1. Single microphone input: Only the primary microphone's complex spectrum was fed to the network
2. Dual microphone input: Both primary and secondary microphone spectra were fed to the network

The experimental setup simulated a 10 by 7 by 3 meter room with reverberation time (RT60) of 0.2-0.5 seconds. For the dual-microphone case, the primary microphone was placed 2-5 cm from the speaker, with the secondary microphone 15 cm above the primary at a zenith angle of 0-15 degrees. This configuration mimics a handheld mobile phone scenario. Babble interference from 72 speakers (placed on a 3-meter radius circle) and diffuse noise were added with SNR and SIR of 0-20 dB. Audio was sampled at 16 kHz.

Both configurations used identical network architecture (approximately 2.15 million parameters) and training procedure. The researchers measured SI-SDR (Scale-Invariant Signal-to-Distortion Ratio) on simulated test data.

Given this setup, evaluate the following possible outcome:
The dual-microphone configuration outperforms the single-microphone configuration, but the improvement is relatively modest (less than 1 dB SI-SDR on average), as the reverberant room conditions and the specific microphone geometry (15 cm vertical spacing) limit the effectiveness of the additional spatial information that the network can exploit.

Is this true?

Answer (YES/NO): NO